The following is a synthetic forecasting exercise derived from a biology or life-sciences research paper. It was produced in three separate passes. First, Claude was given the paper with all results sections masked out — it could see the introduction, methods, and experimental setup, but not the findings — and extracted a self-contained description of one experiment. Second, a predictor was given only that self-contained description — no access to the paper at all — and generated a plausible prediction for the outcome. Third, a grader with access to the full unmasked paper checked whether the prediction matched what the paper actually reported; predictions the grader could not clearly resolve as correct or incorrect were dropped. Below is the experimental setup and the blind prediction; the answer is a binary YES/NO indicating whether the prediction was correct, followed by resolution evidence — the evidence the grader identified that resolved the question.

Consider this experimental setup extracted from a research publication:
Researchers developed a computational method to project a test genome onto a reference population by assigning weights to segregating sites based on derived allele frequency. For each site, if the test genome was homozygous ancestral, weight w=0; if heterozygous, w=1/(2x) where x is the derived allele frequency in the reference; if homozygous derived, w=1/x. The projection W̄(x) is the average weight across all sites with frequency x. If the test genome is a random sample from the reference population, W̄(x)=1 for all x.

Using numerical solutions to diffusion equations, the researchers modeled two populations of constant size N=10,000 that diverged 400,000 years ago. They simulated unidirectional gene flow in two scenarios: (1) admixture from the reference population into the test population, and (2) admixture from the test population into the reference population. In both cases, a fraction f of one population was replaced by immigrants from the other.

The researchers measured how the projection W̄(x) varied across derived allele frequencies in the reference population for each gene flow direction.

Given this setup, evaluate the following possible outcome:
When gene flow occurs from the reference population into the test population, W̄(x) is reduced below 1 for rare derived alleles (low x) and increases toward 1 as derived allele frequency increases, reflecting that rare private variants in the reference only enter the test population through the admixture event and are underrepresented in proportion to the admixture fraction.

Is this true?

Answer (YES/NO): NO